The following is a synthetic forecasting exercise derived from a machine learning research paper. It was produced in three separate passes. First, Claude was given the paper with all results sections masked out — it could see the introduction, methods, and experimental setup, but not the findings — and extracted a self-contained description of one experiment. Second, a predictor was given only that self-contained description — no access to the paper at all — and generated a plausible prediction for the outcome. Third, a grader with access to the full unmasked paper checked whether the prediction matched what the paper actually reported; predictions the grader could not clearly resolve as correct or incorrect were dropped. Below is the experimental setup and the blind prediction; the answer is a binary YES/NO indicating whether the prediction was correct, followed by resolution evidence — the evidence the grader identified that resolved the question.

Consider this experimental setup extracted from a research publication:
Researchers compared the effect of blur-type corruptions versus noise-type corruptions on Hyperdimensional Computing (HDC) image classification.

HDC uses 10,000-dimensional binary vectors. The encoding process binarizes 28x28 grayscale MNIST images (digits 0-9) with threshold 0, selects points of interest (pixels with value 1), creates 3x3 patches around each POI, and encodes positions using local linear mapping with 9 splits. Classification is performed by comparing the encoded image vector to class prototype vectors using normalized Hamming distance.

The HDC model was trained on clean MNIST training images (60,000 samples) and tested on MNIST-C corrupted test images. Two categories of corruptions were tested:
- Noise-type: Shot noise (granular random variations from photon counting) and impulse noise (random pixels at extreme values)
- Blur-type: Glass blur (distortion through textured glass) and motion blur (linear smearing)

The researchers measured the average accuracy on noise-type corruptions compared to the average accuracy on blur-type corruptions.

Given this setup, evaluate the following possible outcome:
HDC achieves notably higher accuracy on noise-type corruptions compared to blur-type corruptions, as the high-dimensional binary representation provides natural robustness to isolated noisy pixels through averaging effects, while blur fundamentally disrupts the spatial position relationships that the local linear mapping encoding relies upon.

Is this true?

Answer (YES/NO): YES